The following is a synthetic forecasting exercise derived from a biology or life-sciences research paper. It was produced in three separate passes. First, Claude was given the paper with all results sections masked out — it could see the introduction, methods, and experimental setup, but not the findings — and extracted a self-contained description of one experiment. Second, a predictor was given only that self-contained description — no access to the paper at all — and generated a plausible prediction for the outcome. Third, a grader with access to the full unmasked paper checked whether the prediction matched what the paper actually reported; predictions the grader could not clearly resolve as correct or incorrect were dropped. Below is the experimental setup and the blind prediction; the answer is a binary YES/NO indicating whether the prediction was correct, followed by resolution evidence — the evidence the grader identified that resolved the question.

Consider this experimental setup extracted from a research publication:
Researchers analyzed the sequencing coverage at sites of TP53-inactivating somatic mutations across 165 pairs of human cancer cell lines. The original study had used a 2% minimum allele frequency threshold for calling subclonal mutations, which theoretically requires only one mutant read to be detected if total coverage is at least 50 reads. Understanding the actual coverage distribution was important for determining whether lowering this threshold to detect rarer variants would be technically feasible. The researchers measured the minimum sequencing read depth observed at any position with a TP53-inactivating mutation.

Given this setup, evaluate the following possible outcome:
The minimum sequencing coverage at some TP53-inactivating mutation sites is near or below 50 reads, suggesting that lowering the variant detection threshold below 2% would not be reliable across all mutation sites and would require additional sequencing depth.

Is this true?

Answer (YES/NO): NO